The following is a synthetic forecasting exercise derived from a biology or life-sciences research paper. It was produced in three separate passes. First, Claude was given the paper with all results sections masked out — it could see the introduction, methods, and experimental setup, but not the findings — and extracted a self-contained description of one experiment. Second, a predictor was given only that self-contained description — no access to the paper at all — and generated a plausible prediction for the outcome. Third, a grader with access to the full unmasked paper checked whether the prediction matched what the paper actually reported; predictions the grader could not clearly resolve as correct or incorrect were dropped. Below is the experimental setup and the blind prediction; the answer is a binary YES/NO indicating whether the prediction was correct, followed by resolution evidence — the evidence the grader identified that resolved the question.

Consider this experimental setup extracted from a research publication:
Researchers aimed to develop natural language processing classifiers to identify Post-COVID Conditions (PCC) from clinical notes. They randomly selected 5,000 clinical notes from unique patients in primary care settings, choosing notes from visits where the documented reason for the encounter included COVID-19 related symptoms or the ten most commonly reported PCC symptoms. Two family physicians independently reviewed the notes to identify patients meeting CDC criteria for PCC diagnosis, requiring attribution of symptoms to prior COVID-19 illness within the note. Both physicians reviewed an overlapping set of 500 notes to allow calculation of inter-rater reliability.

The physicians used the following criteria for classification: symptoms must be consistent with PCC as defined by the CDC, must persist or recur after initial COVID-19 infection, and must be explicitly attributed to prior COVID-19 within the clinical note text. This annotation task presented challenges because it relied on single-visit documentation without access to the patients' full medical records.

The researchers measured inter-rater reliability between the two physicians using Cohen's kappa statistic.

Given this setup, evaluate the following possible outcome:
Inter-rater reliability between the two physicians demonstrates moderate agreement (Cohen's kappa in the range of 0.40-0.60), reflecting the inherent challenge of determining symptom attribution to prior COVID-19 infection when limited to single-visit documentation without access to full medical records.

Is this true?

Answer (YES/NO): YES